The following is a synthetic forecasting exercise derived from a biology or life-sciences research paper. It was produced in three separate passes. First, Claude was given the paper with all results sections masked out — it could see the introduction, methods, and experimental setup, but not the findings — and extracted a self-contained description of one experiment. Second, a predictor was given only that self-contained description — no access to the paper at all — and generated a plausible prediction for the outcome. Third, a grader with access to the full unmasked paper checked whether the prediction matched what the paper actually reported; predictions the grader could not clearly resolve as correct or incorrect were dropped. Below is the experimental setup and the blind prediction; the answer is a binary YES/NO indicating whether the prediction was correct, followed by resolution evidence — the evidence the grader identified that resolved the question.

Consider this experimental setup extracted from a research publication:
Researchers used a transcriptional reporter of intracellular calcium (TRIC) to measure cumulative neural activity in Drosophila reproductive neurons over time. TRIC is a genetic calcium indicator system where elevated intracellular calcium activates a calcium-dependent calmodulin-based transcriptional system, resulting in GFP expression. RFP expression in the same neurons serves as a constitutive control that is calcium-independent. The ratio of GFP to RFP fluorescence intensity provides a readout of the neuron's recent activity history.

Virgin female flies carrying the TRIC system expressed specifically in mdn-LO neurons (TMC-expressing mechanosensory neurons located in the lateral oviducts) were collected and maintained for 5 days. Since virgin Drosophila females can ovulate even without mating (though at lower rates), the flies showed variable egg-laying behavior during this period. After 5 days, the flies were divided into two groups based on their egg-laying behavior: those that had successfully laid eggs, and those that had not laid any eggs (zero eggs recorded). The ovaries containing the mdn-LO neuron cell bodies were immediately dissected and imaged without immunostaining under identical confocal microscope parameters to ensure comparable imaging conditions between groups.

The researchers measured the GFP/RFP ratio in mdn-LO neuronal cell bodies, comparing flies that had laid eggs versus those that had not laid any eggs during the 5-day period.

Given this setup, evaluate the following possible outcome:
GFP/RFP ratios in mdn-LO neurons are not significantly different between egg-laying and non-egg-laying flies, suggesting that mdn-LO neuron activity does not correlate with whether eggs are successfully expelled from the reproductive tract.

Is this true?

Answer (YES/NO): NO